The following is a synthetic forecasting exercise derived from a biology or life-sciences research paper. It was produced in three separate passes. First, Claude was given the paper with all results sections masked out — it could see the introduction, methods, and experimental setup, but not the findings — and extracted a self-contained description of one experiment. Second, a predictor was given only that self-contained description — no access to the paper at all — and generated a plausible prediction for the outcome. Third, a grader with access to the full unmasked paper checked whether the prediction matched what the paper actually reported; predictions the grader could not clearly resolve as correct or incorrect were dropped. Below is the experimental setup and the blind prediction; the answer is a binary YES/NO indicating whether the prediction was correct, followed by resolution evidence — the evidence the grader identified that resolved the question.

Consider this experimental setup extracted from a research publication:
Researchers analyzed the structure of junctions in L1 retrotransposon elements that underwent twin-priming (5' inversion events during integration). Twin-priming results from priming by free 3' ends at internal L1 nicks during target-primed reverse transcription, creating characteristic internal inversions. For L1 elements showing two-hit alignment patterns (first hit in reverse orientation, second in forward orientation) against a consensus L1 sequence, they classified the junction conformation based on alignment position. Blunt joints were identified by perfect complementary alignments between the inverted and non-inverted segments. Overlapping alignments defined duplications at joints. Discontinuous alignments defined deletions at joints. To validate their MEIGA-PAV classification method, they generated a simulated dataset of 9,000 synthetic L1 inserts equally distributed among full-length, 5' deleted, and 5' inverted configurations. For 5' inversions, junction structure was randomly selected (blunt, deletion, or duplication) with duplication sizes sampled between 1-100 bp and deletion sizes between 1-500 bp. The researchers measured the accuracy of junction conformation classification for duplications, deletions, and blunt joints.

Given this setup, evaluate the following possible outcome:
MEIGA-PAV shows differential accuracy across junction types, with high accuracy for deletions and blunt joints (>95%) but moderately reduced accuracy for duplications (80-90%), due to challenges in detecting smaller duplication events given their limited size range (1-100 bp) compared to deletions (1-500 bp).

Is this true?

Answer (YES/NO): NO